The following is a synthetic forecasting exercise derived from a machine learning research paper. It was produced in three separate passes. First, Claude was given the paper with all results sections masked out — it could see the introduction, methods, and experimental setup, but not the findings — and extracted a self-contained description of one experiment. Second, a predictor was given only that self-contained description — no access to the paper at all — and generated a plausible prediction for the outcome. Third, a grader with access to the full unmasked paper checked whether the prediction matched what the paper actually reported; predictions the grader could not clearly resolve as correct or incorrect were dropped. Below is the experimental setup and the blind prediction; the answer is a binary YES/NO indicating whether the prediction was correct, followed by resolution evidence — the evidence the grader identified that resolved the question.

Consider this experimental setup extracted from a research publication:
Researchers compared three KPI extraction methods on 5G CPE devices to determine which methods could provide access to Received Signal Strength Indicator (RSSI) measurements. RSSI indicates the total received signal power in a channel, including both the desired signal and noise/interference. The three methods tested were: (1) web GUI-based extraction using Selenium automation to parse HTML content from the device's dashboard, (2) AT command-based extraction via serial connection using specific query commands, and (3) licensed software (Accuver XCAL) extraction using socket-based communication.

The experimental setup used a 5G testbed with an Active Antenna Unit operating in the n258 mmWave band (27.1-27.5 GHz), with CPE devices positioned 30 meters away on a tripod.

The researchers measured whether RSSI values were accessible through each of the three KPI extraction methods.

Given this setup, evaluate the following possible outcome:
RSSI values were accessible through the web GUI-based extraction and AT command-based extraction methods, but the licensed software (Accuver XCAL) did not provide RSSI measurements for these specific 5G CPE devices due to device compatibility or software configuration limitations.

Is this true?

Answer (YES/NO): NO